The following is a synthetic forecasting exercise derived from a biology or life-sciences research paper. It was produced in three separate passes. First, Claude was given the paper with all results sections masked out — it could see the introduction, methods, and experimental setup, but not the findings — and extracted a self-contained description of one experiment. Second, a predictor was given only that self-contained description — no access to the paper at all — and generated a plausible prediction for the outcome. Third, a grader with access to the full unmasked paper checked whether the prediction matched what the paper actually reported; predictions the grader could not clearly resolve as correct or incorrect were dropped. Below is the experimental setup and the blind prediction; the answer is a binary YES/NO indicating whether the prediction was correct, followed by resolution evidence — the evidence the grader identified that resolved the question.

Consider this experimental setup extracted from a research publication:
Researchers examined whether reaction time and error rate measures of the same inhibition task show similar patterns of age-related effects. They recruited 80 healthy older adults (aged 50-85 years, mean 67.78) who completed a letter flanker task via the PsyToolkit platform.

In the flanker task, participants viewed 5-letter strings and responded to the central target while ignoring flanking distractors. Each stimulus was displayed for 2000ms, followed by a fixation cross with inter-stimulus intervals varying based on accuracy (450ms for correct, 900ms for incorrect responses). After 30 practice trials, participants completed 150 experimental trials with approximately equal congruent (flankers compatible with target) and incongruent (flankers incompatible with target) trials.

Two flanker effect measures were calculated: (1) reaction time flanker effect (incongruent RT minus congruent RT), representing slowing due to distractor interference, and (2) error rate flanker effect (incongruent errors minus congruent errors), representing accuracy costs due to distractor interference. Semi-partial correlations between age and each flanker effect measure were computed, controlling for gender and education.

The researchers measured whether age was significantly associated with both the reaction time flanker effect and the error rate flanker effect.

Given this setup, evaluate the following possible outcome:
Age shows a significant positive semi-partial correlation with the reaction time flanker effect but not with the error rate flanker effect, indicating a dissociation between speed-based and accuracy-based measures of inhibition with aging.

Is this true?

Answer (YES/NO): NO